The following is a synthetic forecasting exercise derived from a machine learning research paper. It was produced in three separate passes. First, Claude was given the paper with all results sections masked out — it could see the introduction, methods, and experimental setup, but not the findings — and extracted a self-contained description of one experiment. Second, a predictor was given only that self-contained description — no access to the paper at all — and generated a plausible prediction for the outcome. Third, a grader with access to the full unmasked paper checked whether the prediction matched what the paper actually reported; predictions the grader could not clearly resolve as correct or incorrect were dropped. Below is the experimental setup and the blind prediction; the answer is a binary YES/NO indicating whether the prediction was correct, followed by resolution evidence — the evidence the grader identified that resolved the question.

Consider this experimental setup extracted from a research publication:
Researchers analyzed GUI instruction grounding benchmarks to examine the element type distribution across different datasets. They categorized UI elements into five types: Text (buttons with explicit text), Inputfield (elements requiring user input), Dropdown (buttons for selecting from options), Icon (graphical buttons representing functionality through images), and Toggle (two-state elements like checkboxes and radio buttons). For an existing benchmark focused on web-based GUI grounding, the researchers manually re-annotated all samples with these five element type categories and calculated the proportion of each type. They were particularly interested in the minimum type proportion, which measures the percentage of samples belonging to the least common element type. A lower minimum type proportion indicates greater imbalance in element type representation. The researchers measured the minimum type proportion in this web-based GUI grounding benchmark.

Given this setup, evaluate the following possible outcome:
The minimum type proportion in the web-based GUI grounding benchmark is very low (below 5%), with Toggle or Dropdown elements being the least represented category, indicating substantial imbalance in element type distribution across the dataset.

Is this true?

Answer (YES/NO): NO